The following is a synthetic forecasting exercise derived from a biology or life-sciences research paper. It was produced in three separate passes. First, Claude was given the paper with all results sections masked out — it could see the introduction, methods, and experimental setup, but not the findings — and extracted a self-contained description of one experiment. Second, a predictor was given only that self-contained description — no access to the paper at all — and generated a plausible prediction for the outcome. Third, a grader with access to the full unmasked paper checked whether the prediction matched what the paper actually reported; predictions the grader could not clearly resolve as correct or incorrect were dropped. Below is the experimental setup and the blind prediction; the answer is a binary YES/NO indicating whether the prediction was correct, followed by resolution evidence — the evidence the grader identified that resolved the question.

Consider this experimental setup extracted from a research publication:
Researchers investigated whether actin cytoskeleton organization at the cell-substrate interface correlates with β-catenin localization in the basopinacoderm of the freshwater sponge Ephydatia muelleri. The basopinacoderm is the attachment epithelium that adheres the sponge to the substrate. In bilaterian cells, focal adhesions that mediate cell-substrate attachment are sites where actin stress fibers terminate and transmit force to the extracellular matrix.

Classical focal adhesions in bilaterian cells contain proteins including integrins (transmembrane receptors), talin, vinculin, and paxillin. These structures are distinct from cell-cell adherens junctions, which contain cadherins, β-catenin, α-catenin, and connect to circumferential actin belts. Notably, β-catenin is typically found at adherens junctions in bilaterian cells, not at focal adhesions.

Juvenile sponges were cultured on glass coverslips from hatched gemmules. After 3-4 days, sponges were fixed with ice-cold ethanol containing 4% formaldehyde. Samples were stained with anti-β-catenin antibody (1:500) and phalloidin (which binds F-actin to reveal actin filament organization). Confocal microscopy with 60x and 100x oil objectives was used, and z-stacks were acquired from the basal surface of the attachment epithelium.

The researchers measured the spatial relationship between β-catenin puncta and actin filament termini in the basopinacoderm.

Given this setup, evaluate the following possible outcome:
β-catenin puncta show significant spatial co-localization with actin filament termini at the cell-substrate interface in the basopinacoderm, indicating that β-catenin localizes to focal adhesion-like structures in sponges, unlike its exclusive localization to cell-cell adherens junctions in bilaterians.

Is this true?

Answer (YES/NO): YES